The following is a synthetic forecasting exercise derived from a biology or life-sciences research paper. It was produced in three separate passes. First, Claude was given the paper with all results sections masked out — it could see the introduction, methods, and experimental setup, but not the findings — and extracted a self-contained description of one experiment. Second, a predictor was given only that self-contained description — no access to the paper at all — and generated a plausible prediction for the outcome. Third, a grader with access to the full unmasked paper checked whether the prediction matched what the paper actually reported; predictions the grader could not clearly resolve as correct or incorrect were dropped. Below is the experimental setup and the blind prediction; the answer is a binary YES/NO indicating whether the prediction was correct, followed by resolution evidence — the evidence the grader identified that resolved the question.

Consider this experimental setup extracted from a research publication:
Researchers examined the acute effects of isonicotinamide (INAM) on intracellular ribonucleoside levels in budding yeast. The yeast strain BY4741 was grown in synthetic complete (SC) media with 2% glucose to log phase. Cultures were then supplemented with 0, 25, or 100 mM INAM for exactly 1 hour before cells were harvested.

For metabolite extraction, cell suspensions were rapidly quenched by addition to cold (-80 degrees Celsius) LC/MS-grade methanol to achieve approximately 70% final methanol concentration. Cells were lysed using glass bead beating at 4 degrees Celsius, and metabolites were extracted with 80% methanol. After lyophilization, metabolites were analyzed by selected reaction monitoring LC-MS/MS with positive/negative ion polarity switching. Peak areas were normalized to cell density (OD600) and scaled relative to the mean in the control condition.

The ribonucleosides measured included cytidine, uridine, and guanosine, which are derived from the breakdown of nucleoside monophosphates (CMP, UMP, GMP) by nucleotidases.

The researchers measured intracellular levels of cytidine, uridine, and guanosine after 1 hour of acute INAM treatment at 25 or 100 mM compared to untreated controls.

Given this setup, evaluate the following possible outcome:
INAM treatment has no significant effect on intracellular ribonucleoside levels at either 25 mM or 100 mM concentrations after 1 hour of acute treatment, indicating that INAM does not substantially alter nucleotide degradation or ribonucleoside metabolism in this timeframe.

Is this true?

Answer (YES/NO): NO